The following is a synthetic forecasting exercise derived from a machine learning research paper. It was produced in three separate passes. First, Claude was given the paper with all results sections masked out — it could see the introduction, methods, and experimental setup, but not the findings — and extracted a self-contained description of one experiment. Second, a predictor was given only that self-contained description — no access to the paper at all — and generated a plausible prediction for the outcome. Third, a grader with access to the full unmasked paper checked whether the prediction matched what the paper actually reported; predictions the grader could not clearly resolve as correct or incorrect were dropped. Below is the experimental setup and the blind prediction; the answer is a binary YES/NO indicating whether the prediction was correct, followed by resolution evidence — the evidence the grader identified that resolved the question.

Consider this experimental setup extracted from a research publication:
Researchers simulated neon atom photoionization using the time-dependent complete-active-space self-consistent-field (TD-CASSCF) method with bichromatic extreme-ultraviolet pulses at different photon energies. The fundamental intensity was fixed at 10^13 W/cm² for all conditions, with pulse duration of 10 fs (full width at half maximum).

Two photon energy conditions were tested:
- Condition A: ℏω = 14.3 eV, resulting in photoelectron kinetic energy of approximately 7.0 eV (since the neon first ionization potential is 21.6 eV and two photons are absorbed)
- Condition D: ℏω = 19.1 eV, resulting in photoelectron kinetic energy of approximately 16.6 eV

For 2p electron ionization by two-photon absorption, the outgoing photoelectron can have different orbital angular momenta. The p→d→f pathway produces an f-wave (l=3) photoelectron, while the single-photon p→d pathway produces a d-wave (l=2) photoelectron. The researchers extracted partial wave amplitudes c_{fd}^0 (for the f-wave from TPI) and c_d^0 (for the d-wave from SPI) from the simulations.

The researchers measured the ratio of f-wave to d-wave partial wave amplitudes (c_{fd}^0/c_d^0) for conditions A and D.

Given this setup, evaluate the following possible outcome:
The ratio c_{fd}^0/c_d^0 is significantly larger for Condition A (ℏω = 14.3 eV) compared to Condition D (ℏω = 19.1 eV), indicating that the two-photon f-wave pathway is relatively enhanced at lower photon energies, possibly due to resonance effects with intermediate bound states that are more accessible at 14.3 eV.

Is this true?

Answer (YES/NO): YES